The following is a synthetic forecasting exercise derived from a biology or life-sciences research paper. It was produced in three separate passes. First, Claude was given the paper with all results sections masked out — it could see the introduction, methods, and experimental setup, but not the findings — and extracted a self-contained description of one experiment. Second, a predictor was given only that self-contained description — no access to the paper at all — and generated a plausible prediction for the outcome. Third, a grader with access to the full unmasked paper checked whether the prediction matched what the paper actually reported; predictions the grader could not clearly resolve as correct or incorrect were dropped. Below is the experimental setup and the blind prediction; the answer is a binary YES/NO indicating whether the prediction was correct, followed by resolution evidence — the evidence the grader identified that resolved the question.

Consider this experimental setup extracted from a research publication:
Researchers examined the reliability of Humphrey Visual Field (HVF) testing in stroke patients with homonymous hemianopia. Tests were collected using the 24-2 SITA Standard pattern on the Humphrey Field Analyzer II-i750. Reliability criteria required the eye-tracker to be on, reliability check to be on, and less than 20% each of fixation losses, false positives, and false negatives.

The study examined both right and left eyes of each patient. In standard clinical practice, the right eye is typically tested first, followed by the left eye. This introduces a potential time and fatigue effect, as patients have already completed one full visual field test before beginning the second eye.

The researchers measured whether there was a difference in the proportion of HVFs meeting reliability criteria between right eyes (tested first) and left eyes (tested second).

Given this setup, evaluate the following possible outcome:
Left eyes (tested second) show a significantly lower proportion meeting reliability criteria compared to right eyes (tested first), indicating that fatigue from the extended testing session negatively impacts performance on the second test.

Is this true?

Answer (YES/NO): NO